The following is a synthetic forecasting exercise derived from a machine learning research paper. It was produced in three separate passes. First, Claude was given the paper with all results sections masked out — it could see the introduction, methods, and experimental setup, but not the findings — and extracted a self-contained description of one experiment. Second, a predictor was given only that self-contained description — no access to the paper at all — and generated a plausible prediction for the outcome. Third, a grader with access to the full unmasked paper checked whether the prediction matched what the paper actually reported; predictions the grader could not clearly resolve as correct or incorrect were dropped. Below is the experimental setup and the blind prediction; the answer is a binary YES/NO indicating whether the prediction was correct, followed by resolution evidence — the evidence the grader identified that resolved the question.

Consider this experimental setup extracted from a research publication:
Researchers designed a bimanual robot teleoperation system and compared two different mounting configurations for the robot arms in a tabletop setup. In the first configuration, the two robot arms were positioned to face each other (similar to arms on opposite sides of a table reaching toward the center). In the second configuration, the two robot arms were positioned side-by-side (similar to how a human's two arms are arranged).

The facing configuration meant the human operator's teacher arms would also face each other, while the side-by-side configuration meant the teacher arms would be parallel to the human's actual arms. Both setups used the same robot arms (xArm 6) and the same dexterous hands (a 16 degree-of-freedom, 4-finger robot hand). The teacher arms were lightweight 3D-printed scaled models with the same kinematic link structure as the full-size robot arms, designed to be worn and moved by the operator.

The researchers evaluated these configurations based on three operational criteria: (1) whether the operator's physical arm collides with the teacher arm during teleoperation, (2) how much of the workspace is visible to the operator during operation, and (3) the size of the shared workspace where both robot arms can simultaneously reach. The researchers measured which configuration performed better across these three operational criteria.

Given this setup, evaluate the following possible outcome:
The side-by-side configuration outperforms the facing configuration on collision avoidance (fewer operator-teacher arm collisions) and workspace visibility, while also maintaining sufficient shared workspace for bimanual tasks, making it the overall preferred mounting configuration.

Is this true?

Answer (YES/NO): NO